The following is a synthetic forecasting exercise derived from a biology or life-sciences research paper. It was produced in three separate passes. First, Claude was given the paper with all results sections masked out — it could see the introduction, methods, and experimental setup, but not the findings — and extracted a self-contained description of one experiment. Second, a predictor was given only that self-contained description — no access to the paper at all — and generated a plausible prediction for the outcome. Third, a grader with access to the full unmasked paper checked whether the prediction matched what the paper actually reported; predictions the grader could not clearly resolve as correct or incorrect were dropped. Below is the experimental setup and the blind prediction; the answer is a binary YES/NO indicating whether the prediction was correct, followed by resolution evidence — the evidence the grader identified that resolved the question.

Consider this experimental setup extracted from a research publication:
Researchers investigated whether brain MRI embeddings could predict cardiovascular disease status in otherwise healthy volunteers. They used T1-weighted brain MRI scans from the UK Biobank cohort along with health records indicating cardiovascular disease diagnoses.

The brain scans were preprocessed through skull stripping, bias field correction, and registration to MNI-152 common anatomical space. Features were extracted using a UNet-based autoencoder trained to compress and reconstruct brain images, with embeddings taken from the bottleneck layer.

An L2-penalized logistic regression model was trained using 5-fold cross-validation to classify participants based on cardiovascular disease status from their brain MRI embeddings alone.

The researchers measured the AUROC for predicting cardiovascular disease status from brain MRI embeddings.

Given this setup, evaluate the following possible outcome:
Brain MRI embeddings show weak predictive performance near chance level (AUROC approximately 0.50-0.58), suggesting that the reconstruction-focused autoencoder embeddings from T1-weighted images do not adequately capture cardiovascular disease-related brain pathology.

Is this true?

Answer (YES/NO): NO